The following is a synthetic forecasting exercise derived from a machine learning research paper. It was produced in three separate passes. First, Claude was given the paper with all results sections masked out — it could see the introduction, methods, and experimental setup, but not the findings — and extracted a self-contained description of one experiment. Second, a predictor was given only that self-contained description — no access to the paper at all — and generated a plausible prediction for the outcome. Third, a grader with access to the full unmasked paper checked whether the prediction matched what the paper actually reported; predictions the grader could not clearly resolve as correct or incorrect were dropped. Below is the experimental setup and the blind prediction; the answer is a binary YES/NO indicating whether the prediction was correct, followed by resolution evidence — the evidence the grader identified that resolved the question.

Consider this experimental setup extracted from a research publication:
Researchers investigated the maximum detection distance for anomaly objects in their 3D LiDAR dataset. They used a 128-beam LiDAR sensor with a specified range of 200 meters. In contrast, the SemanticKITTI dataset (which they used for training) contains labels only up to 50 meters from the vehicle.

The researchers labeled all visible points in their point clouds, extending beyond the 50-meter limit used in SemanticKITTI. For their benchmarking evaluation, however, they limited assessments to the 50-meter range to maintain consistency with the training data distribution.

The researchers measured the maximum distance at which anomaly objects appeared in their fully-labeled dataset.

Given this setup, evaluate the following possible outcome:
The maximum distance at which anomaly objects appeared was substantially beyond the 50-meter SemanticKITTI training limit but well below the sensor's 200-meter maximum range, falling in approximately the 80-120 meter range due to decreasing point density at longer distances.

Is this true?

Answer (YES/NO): NO